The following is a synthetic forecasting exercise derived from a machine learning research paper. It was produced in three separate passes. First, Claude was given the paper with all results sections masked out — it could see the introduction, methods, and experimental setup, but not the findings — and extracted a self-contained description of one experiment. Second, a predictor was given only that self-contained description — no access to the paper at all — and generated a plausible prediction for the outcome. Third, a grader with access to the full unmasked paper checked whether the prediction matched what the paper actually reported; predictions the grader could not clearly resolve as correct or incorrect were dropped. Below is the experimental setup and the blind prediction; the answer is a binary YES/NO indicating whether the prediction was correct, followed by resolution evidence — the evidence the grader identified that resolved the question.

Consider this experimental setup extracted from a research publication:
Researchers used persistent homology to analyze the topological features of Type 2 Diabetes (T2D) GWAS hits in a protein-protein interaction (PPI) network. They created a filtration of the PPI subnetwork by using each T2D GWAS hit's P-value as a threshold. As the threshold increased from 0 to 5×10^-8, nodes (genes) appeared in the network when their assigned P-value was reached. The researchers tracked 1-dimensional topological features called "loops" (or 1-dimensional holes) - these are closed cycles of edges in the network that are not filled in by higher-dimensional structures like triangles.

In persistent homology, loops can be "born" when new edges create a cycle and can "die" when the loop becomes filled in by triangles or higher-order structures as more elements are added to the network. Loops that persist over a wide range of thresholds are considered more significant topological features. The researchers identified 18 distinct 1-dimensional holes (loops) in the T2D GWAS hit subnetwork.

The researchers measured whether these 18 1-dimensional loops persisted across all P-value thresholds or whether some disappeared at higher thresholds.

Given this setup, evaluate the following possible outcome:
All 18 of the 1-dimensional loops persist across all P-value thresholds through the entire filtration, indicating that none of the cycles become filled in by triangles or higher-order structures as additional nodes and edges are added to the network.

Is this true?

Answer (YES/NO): YES